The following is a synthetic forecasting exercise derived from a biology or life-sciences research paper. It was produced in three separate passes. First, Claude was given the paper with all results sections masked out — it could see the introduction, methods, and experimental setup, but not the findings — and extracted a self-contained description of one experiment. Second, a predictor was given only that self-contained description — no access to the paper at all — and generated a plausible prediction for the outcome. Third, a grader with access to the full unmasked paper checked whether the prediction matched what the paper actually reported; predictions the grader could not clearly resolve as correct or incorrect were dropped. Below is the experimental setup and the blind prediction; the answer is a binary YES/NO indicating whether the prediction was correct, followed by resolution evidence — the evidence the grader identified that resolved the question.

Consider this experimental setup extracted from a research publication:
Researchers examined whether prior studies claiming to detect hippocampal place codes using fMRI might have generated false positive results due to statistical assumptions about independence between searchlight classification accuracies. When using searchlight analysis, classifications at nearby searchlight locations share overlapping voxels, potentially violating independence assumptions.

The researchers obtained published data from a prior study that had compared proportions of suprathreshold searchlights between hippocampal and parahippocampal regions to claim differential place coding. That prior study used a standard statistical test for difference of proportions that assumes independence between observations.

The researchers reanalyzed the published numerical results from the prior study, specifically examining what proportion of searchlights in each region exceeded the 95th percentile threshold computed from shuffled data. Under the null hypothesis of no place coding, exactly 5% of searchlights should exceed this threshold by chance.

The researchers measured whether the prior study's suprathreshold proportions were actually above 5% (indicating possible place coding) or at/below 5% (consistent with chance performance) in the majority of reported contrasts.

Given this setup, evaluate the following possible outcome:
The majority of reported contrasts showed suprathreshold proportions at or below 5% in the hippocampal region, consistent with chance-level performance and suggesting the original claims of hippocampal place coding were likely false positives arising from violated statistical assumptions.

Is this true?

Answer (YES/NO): YES